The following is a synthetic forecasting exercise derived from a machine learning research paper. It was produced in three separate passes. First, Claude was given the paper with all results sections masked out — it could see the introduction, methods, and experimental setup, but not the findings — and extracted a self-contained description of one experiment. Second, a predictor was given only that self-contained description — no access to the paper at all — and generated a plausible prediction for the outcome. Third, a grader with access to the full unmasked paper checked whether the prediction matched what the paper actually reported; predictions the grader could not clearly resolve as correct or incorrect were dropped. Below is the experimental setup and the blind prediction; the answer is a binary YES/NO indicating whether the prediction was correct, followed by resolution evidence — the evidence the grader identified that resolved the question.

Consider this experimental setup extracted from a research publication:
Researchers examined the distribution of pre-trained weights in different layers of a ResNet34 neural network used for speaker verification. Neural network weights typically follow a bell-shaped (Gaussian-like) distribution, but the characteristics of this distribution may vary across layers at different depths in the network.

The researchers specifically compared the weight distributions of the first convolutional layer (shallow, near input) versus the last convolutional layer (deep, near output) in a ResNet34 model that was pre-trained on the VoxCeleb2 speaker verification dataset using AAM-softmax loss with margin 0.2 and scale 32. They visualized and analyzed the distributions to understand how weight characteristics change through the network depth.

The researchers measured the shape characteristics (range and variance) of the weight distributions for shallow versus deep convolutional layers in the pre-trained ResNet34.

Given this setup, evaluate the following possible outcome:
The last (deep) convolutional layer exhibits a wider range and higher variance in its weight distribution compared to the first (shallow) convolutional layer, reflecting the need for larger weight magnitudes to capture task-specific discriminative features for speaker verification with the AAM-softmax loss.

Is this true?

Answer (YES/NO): NO